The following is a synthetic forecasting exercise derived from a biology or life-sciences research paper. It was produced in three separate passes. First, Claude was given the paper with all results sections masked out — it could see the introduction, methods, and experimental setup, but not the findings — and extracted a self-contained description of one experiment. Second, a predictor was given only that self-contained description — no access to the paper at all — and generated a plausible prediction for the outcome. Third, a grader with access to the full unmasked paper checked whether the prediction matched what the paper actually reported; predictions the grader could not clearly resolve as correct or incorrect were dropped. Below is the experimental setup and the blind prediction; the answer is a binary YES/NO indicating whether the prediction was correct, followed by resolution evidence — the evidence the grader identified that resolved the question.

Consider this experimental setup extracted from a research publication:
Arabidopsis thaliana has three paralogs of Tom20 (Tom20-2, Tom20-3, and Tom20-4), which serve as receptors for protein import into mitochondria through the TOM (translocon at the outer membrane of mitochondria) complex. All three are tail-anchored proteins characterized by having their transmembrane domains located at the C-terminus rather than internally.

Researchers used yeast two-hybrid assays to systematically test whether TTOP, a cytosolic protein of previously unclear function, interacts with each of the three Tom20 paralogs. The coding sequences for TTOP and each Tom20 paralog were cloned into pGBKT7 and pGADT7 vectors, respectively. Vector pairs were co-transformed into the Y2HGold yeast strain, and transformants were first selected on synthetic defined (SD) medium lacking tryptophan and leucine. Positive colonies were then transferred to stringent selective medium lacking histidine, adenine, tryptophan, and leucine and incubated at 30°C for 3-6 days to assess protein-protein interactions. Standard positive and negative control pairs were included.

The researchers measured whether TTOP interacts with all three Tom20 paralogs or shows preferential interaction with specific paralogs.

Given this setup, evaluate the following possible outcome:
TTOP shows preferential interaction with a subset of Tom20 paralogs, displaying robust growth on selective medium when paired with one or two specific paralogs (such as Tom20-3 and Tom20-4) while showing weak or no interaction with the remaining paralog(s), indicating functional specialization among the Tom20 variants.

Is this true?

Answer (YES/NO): NO